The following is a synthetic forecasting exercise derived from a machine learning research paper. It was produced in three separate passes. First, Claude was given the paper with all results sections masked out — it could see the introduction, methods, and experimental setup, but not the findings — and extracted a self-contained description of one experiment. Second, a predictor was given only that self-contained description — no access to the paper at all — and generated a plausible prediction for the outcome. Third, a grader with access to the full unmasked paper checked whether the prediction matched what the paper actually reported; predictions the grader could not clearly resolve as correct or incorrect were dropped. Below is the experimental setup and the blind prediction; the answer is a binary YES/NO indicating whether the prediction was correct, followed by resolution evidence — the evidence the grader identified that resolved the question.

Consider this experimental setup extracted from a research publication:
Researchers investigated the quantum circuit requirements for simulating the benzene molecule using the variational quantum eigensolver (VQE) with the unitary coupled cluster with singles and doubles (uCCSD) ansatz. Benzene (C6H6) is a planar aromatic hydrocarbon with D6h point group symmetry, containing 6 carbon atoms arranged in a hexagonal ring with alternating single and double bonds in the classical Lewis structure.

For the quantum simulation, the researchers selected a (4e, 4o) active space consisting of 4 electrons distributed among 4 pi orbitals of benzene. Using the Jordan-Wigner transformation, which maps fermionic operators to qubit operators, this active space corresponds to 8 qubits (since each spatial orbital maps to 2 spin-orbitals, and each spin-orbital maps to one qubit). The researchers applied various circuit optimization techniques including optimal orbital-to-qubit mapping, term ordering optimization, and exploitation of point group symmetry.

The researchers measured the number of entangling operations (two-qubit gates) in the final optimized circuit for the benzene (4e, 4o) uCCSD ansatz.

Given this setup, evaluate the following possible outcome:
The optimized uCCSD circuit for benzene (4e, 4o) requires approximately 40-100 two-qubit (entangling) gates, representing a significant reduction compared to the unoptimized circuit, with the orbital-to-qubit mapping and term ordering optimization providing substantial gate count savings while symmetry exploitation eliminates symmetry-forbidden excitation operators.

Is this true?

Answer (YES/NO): YES